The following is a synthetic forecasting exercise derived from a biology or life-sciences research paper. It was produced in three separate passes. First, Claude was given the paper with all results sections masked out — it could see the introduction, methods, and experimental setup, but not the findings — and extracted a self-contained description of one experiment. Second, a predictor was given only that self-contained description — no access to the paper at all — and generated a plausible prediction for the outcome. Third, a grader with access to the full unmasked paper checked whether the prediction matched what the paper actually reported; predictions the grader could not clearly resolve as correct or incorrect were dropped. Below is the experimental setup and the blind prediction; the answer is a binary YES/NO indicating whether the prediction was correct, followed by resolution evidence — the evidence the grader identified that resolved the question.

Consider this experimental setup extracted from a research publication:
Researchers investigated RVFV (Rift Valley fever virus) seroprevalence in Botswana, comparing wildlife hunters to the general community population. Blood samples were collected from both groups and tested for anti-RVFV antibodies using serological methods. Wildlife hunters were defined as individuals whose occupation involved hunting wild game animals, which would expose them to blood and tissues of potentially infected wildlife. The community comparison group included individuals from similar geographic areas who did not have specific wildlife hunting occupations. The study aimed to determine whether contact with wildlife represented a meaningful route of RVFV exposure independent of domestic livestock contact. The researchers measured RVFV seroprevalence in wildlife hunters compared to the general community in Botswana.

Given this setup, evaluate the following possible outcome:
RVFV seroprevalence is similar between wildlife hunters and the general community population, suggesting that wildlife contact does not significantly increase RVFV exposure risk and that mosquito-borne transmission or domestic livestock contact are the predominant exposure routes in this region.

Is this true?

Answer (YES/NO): NO